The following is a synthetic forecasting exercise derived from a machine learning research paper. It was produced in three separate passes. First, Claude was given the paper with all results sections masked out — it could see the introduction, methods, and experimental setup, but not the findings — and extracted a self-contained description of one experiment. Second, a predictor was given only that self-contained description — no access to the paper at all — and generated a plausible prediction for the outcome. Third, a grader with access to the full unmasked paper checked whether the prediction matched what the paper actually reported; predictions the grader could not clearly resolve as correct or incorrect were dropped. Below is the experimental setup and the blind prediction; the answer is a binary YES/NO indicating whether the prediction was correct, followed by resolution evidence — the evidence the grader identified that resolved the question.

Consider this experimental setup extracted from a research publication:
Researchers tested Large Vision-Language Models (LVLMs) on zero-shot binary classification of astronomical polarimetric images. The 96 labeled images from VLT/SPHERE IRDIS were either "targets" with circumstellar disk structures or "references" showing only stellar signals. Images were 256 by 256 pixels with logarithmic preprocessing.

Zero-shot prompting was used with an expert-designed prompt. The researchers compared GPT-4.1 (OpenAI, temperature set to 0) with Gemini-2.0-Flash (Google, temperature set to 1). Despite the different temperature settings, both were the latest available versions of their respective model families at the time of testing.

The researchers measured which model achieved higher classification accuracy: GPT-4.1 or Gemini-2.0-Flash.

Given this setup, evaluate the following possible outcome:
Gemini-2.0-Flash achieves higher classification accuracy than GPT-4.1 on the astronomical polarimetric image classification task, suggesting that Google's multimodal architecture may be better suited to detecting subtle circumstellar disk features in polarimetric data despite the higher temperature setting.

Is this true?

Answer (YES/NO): YES